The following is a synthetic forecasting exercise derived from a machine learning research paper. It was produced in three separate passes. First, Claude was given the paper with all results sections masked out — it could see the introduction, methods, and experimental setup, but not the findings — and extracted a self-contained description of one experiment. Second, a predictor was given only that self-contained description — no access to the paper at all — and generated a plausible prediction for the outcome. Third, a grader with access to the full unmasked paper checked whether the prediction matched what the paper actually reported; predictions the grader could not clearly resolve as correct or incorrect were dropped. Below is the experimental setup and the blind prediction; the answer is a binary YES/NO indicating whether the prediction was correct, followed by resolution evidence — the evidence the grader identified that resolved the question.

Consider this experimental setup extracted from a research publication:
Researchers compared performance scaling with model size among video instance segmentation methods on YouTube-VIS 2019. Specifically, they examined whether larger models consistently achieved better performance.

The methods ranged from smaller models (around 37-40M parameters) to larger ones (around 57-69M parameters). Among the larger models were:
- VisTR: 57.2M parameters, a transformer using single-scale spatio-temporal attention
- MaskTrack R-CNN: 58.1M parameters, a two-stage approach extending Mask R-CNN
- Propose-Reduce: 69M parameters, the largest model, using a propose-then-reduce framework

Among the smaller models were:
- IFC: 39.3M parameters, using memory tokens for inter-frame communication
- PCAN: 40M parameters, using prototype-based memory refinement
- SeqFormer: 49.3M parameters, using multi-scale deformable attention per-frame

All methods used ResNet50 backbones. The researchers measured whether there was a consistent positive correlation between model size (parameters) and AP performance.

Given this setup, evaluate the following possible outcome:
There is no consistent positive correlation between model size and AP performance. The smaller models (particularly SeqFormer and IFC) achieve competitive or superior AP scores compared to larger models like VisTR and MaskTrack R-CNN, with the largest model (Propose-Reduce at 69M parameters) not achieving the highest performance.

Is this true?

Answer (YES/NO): YES